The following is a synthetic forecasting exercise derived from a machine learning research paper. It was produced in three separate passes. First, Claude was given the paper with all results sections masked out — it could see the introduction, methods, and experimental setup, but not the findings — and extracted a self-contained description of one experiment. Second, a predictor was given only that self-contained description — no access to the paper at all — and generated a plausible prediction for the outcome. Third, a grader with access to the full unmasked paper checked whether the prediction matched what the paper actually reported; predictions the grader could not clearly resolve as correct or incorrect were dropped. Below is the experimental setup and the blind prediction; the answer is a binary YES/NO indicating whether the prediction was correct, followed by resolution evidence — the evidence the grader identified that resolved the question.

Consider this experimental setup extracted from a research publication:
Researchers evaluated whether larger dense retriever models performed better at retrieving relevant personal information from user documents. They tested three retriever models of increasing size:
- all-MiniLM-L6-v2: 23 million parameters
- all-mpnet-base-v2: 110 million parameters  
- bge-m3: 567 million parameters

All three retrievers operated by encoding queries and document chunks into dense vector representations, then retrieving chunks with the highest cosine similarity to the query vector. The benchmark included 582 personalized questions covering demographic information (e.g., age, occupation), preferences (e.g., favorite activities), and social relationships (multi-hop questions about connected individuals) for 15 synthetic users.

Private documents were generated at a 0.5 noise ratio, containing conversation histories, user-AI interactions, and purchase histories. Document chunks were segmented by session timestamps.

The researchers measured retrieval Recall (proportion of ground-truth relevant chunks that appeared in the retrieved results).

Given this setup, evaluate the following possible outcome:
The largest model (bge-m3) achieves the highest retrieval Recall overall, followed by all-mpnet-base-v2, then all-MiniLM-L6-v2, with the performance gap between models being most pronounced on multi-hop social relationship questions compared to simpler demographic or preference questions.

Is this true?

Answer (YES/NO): NO